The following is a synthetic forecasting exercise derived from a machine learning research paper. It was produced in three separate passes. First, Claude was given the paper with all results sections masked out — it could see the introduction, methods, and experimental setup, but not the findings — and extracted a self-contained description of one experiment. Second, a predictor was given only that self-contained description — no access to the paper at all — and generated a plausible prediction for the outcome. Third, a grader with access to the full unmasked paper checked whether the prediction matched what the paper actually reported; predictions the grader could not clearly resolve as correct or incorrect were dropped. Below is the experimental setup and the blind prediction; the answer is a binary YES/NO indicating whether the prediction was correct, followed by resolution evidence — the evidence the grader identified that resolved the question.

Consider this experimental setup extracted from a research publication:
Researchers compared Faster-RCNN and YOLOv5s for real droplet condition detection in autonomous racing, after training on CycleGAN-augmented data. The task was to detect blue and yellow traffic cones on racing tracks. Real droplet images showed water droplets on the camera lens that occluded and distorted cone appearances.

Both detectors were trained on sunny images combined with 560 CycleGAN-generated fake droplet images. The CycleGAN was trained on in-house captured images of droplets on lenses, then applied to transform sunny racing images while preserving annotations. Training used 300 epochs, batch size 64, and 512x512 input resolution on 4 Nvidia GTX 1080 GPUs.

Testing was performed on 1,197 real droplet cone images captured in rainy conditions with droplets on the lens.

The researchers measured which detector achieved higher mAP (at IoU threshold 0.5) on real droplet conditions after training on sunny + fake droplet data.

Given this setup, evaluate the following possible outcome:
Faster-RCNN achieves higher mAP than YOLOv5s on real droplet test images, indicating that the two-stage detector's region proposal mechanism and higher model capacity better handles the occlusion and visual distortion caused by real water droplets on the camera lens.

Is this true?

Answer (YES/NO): YES